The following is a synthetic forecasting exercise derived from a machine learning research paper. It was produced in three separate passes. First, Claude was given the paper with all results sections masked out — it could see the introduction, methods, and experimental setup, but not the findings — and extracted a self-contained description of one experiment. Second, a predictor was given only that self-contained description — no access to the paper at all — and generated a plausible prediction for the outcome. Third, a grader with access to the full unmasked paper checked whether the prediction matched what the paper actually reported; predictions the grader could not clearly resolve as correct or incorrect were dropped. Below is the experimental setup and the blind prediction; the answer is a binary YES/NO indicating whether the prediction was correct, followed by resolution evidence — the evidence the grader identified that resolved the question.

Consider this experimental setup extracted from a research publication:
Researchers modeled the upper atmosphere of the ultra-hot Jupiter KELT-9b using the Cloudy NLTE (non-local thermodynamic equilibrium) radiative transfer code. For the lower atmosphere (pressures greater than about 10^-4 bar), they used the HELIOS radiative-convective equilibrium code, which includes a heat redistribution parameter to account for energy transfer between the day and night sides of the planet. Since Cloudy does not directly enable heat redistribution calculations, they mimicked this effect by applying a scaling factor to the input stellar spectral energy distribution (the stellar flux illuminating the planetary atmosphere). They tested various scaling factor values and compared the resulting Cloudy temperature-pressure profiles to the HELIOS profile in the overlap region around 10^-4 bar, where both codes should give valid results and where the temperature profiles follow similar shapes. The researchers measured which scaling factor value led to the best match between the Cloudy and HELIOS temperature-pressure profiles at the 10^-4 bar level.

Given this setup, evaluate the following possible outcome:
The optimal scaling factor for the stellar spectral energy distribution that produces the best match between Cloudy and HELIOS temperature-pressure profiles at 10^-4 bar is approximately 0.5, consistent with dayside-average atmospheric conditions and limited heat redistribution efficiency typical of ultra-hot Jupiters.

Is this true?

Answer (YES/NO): YES